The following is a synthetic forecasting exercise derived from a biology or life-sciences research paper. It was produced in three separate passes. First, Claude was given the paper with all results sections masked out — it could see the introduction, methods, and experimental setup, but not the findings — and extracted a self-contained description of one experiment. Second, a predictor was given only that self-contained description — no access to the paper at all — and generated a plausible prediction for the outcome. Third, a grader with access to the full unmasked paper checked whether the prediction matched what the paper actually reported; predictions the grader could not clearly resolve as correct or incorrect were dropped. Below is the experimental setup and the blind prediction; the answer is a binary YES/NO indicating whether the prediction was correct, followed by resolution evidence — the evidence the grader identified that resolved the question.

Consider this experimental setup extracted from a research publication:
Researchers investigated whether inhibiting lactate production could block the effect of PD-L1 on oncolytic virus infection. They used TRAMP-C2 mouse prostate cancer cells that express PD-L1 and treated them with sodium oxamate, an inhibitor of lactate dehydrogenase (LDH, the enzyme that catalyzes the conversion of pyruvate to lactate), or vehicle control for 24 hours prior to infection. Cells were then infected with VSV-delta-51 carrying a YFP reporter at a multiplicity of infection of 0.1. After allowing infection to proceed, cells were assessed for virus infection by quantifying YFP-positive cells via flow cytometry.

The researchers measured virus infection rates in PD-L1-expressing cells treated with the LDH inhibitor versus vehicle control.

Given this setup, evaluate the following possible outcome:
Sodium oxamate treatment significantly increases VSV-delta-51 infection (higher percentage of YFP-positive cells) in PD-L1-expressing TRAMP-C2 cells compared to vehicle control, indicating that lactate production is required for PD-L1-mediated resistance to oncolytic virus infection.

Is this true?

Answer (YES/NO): NO